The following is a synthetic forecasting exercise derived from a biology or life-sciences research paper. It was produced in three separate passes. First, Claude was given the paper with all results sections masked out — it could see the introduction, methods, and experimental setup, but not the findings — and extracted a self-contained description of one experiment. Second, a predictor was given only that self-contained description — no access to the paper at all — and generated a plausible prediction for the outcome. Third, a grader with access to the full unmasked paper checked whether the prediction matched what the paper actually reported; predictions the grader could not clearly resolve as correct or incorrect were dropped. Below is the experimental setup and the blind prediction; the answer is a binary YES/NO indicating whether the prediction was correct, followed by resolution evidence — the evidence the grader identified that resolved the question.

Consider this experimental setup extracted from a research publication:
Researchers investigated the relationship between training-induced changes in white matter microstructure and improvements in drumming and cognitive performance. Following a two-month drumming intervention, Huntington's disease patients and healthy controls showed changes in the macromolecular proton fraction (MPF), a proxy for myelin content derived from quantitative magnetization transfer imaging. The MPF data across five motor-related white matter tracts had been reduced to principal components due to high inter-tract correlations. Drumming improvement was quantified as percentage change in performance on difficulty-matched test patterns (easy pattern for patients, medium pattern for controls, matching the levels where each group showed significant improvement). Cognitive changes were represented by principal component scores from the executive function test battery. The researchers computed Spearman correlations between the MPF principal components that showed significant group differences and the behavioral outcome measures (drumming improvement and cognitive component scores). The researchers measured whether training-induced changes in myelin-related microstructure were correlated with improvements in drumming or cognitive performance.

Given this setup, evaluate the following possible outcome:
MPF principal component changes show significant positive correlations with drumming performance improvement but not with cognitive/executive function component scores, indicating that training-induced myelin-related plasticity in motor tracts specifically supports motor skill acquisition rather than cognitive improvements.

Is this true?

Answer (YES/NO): NO